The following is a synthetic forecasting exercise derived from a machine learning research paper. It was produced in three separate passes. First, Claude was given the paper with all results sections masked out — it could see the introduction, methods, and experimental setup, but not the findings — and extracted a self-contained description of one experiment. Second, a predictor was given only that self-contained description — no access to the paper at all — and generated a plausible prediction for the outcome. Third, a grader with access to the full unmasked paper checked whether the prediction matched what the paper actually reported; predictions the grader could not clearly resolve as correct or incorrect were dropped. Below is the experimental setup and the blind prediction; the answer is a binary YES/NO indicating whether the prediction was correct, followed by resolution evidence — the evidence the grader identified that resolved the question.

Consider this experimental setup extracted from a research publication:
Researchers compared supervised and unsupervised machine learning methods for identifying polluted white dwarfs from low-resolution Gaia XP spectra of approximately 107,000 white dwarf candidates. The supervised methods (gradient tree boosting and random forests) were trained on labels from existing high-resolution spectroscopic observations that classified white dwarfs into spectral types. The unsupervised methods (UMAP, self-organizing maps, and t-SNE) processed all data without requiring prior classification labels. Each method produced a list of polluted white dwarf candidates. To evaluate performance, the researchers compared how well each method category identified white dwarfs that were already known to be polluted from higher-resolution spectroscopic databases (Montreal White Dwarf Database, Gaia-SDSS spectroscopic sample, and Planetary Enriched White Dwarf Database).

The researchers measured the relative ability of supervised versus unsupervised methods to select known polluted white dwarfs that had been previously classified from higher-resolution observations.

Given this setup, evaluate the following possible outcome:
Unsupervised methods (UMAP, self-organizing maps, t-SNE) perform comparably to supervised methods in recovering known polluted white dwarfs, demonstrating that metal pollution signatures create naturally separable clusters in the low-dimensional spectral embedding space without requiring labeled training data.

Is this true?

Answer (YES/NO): NO